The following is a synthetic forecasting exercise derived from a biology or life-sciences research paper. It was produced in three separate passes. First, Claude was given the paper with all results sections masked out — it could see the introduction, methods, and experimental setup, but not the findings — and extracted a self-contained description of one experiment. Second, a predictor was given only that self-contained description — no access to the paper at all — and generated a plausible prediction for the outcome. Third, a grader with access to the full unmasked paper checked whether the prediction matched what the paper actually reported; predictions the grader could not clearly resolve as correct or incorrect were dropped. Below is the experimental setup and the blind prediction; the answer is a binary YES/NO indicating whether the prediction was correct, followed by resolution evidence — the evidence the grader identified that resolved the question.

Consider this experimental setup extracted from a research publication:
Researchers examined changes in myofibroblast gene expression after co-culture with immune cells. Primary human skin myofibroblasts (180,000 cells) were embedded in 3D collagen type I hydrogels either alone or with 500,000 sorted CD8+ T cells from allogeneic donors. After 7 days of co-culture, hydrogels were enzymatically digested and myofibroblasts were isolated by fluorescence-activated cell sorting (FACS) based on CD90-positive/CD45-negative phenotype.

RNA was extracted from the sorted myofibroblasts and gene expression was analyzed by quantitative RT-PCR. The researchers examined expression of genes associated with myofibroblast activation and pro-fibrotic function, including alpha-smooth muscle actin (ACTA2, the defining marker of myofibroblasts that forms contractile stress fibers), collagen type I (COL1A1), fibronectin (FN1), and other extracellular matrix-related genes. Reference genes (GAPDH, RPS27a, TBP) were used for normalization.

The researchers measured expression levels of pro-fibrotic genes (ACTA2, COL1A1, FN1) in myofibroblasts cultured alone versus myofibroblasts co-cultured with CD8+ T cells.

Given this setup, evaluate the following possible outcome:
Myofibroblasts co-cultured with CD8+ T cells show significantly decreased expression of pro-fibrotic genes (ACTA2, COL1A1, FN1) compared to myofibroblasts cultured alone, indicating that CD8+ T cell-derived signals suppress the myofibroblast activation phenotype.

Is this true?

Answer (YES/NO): NO